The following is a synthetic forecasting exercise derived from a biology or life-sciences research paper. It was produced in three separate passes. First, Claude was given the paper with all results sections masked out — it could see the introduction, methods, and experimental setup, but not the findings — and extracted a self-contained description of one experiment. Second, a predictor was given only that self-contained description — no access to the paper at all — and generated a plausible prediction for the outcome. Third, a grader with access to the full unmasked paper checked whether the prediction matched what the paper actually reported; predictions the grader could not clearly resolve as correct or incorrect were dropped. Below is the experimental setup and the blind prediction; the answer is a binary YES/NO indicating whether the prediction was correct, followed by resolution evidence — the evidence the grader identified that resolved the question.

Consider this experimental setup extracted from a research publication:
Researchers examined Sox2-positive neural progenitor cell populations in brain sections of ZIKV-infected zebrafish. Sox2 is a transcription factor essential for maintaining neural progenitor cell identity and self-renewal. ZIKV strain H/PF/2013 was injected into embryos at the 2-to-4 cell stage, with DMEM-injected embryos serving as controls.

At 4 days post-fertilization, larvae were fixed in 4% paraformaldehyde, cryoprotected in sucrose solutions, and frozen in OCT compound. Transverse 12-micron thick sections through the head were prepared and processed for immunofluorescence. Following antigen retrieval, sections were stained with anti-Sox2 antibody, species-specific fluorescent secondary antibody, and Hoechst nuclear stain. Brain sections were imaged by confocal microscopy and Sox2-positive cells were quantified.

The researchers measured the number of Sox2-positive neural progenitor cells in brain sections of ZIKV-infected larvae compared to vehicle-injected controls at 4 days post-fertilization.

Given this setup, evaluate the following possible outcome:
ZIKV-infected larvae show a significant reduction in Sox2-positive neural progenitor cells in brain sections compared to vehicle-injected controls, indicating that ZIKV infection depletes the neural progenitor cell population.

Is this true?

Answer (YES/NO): YES